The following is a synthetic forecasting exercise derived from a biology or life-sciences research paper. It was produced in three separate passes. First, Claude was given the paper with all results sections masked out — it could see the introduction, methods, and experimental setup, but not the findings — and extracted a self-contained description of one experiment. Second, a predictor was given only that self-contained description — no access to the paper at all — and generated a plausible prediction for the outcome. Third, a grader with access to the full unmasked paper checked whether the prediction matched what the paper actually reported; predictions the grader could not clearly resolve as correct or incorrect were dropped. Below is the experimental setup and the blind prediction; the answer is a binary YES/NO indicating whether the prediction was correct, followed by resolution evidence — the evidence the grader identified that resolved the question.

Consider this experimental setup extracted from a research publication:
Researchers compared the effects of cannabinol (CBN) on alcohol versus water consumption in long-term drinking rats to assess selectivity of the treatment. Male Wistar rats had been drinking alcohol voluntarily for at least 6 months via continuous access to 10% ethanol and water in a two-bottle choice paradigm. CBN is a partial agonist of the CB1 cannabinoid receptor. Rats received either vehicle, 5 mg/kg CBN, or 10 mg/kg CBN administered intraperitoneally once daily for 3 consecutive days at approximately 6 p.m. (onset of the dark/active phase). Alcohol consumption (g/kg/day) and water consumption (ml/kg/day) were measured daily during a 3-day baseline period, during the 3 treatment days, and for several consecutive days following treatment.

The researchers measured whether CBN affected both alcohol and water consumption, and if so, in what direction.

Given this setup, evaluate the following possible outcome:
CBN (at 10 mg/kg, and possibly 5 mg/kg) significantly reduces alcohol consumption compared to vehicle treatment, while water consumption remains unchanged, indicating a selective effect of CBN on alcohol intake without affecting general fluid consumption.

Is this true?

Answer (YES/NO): NO